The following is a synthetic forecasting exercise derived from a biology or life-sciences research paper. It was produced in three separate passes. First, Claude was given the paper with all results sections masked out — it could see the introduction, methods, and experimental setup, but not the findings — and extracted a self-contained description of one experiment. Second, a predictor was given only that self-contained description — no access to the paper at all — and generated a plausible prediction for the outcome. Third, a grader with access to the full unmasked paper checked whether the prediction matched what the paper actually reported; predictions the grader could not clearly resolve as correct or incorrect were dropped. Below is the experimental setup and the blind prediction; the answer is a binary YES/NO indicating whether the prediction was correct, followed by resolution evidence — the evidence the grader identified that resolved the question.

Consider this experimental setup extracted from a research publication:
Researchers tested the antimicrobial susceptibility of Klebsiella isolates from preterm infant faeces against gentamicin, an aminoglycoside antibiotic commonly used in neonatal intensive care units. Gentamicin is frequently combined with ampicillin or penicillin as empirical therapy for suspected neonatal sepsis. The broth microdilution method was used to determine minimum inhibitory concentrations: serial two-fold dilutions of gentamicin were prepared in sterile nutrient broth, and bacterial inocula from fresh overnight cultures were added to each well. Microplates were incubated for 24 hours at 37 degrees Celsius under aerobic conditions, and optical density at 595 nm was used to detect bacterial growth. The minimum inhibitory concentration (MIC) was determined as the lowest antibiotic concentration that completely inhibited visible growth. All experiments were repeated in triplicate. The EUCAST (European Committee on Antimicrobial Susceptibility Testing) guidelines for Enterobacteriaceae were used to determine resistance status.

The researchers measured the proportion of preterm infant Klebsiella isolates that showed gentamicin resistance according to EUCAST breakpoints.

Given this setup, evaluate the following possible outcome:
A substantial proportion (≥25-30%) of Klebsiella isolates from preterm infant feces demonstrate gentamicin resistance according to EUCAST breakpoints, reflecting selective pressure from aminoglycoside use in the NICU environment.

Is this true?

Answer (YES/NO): NO